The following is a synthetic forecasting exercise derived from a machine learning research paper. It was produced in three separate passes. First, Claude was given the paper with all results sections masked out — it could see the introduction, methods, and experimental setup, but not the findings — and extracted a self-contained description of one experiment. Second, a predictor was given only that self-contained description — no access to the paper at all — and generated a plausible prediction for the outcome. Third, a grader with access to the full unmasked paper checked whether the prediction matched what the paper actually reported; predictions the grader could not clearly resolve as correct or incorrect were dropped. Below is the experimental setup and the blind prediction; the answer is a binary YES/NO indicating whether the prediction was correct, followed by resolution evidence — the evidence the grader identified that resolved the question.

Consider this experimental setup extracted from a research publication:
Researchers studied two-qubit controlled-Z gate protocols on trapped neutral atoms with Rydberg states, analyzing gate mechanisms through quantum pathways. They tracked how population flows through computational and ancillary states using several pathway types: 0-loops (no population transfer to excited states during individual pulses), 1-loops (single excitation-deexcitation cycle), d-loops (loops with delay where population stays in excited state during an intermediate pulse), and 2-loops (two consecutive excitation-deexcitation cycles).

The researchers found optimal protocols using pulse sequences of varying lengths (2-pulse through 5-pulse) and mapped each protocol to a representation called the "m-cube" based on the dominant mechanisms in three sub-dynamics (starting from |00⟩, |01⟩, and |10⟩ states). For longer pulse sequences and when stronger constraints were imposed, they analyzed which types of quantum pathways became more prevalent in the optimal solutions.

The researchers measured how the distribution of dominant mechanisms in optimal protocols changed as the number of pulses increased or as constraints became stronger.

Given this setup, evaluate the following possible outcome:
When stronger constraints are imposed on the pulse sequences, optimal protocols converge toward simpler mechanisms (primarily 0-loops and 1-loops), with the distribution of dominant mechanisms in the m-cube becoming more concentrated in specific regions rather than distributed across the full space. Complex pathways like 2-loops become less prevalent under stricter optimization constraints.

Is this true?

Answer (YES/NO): NO